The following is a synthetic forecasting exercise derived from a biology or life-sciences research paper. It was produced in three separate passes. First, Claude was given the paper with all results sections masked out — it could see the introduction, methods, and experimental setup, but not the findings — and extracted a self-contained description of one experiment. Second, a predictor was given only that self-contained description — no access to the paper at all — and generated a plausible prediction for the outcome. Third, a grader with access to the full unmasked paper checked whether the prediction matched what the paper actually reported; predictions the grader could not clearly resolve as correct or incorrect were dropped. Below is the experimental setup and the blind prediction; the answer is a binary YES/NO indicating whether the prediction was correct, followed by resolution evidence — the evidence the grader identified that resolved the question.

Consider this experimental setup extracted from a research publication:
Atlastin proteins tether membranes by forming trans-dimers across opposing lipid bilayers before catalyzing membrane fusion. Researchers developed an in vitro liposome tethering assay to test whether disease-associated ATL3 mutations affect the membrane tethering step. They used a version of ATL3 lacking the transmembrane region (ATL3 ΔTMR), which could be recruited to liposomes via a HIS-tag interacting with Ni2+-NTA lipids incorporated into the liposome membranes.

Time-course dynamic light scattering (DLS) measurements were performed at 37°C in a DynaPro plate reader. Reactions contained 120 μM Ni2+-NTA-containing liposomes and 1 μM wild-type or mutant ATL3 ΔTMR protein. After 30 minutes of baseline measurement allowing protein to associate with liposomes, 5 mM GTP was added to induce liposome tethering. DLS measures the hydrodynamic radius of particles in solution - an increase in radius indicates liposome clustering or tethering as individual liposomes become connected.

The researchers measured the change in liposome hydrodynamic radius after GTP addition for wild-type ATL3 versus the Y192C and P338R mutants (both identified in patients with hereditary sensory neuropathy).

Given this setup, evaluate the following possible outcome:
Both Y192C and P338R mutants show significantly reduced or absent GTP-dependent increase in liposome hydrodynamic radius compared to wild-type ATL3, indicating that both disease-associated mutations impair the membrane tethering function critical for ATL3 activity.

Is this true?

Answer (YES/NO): NO